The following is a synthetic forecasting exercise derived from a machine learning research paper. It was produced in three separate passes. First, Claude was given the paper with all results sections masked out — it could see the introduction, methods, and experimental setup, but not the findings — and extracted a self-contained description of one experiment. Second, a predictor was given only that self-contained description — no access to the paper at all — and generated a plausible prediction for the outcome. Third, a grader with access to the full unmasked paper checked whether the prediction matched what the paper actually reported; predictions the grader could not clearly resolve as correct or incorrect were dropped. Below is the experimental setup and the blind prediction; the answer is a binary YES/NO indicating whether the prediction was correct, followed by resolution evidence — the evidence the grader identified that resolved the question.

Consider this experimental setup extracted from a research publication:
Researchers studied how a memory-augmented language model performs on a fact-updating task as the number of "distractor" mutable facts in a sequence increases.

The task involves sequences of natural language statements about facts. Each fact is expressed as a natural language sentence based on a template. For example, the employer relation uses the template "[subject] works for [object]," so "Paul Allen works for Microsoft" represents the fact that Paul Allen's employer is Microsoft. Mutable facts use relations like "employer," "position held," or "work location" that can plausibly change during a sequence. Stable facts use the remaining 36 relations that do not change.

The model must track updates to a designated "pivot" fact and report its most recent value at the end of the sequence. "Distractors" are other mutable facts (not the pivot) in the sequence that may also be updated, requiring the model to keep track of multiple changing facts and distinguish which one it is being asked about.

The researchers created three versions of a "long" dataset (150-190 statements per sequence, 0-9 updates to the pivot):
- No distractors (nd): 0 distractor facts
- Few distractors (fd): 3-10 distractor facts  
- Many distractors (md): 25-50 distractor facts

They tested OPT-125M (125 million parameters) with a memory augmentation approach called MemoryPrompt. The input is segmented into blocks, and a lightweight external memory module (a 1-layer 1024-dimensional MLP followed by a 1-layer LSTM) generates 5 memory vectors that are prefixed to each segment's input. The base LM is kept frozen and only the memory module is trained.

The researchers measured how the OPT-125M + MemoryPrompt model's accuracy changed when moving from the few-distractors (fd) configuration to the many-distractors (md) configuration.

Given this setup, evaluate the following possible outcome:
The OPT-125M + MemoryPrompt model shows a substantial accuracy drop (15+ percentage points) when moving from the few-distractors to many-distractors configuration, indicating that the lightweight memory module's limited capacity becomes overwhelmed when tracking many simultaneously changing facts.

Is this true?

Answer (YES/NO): YES